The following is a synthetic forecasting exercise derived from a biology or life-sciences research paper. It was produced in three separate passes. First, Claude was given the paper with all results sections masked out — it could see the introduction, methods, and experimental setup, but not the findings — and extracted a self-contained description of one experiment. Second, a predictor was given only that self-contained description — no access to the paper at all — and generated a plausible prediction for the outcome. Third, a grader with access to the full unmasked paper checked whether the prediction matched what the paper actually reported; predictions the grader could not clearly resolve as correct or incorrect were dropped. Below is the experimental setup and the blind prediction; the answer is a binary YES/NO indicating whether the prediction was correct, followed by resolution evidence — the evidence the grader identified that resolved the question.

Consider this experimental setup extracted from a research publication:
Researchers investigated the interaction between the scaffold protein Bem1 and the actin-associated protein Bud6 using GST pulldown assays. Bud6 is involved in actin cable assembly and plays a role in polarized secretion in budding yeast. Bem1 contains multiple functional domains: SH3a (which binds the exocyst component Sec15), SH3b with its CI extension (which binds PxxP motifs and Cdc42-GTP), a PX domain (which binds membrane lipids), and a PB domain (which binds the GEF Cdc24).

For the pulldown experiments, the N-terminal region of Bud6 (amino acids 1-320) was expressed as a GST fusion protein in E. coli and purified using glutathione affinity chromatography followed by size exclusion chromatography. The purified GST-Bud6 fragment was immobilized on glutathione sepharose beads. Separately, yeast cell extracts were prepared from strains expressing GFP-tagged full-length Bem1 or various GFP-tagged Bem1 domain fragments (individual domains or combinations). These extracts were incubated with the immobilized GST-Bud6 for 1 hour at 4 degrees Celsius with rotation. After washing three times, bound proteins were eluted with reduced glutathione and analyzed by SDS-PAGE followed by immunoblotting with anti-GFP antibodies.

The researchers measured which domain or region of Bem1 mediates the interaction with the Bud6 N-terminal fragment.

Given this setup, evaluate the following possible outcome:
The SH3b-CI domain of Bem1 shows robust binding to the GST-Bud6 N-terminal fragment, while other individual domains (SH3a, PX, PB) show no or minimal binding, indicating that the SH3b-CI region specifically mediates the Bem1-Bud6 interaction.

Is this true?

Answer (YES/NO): NO